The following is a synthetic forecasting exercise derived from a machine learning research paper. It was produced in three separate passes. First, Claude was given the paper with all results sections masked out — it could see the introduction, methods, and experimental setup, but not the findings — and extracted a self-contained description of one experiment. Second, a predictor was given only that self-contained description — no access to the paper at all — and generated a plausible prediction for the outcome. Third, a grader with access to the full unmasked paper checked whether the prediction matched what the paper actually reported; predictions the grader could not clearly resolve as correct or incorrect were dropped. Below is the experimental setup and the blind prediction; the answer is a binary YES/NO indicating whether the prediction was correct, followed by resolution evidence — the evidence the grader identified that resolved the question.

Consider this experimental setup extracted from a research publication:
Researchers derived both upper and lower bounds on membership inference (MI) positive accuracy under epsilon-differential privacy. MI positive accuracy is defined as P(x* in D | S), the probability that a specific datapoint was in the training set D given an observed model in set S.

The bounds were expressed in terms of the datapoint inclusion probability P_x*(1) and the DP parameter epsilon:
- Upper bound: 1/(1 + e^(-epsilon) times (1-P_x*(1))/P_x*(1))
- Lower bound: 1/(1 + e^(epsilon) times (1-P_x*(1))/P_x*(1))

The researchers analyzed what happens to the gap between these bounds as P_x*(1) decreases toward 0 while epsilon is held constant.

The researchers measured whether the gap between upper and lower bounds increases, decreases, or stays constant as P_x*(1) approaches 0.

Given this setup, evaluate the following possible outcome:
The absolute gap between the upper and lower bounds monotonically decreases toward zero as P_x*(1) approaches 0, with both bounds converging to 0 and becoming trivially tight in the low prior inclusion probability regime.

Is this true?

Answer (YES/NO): YES